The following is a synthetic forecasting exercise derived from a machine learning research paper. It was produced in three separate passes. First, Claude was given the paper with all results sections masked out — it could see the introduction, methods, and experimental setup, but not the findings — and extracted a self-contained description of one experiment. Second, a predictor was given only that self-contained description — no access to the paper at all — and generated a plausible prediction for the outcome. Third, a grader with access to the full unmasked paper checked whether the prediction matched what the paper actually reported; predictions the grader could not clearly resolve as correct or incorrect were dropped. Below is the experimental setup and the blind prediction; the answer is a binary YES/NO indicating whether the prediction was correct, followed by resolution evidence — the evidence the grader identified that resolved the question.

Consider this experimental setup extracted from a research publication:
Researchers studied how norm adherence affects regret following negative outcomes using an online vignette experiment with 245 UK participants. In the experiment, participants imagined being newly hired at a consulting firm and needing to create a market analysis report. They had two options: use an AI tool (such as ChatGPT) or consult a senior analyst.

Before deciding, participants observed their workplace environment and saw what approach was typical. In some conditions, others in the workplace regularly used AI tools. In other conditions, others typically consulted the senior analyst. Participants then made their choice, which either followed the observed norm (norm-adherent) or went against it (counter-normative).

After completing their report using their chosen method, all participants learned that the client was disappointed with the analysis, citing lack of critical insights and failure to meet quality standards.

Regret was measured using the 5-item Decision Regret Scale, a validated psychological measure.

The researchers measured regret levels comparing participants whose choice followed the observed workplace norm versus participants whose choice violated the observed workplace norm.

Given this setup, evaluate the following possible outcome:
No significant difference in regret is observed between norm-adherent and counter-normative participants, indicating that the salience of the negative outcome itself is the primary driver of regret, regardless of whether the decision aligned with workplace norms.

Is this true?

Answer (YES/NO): NO